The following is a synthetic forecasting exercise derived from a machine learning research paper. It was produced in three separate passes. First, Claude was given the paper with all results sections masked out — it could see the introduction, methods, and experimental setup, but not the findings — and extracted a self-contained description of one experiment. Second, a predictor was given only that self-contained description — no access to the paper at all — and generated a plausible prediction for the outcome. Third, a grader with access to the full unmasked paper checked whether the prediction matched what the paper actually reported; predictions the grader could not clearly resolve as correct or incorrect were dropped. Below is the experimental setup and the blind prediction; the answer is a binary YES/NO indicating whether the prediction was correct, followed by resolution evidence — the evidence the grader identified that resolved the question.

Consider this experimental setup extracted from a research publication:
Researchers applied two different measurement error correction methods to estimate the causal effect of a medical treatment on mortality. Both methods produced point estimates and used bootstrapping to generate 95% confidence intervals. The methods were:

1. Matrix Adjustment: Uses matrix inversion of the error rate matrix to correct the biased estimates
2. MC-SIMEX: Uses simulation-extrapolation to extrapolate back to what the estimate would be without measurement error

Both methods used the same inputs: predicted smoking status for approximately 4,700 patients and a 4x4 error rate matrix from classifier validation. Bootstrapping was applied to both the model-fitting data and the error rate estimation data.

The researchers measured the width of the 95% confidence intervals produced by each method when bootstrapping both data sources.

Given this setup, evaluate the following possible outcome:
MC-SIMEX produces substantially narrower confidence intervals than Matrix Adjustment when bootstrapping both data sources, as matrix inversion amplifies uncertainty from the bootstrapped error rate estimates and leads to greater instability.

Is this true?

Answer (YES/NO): YES